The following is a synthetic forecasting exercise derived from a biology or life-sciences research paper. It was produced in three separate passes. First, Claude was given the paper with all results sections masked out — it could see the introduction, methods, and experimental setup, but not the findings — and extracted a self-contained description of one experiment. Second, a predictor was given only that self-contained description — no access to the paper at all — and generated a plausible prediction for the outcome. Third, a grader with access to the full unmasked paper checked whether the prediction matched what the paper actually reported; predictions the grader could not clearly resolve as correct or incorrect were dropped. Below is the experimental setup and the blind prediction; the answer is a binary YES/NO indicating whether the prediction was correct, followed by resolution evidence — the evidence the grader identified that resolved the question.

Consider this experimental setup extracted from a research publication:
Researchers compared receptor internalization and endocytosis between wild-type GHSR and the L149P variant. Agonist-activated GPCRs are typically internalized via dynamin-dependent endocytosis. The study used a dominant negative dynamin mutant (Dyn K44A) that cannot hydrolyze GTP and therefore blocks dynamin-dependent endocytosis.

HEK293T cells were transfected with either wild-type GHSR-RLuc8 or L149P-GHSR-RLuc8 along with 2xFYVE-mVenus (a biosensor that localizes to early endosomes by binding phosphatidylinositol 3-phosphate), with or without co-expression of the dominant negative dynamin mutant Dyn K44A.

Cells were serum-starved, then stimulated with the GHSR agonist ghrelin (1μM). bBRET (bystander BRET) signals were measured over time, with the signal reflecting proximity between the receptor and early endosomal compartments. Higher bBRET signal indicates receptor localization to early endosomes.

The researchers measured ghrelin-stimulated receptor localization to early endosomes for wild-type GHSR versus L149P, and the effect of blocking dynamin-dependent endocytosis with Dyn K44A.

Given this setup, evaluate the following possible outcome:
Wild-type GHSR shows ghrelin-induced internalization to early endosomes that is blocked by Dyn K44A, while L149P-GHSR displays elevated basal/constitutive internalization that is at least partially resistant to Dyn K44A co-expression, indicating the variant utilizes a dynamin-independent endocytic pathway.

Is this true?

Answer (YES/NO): NO